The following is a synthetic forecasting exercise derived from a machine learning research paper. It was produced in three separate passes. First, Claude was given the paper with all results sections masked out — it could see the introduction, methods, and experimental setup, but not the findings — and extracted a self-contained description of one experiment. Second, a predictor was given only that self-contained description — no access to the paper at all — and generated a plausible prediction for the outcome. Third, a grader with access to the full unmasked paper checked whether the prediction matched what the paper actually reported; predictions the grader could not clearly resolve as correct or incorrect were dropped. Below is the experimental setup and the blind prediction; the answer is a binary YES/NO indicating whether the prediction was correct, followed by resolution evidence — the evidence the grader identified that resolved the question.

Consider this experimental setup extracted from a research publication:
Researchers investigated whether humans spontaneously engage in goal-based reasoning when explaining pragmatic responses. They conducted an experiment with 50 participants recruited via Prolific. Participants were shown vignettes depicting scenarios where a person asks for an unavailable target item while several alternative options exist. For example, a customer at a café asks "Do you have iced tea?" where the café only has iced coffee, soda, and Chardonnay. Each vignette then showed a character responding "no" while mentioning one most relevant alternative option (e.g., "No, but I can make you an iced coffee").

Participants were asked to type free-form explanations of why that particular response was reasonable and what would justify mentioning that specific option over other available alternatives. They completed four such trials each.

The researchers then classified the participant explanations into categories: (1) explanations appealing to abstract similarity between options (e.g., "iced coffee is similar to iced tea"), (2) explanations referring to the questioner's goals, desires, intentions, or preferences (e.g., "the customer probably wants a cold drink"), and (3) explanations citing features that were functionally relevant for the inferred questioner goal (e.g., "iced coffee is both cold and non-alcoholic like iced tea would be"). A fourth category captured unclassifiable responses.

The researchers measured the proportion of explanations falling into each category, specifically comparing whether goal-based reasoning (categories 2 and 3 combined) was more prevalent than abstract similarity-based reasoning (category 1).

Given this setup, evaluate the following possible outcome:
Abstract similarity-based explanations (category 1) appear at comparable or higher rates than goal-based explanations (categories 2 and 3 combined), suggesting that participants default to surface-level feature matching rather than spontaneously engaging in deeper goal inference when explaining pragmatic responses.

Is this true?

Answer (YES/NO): NO